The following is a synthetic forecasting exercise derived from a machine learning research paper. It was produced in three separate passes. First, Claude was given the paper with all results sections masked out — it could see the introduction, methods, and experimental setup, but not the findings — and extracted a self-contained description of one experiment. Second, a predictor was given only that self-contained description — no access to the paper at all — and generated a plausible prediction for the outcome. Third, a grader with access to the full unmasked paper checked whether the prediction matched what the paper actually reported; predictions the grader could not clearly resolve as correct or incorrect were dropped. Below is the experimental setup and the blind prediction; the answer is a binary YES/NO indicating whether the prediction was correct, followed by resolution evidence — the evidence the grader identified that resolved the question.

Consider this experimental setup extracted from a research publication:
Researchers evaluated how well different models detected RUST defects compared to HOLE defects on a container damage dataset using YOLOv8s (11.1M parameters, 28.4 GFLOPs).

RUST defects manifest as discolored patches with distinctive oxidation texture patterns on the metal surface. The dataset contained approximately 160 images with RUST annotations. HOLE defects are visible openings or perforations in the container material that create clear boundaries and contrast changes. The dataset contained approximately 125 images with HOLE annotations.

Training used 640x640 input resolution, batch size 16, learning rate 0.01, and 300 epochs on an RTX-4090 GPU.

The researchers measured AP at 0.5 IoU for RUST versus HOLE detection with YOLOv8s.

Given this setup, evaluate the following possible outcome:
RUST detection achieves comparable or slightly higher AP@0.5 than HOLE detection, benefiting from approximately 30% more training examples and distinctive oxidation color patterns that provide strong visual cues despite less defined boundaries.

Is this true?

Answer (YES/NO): NO